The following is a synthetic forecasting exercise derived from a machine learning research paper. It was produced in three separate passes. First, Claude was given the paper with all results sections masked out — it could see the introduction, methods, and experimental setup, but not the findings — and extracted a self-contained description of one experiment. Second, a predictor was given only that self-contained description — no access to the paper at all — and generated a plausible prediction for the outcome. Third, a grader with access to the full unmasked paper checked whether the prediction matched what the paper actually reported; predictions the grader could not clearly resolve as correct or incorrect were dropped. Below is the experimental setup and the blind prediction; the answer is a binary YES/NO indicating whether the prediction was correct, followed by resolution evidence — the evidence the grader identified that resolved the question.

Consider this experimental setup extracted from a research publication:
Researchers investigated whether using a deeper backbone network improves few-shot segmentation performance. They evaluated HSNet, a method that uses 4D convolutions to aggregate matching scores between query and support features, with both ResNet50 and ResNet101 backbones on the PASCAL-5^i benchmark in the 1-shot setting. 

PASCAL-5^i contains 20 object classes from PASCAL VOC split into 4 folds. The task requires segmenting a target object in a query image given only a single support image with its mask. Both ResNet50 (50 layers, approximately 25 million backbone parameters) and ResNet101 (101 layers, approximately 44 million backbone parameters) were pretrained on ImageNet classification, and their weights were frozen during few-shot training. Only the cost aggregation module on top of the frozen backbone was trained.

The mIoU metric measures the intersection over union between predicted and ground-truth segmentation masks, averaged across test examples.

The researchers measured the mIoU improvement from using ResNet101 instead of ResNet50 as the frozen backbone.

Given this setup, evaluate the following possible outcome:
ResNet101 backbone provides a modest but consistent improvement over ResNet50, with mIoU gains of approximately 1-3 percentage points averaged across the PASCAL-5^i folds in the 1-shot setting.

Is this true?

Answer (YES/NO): YES